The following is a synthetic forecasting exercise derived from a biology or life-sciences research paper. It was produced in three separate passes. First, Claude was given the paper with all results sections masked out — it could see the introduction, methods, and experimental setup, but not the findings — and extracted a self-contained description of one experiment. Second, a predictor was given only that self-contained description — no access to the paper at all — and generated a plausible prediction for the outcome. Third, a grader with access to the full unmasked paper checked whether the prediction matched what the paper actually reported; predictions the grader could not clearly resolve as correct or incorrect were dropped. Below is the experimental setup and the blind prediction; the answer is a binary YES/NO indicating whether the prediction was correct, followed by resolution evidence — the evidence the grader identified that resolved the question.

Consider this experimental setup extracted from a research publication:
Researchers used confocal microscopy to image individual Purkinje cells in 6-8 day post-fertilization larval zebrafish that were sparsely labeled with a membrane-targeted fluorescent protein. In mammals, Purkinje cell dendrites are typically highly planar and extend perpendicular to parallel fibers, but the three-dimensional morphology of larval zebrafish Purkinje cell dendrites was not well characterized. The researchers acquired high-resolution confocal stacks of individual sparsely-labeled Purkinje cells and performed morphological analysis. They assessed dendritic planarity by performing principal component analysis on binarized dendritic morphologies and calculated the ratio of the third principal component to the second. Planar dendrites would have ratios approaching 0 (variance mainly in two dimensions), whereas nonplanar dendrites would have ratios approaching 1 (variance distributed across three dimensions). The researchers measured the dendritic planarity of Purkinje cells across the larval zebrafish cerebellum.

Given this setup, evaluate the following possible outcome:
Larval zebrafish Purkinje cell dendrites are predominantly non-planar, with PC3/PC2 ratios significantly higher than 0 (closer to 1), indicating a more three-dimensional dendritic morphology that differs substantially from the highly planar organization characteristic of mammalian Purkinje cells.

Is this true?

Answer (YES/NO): NO